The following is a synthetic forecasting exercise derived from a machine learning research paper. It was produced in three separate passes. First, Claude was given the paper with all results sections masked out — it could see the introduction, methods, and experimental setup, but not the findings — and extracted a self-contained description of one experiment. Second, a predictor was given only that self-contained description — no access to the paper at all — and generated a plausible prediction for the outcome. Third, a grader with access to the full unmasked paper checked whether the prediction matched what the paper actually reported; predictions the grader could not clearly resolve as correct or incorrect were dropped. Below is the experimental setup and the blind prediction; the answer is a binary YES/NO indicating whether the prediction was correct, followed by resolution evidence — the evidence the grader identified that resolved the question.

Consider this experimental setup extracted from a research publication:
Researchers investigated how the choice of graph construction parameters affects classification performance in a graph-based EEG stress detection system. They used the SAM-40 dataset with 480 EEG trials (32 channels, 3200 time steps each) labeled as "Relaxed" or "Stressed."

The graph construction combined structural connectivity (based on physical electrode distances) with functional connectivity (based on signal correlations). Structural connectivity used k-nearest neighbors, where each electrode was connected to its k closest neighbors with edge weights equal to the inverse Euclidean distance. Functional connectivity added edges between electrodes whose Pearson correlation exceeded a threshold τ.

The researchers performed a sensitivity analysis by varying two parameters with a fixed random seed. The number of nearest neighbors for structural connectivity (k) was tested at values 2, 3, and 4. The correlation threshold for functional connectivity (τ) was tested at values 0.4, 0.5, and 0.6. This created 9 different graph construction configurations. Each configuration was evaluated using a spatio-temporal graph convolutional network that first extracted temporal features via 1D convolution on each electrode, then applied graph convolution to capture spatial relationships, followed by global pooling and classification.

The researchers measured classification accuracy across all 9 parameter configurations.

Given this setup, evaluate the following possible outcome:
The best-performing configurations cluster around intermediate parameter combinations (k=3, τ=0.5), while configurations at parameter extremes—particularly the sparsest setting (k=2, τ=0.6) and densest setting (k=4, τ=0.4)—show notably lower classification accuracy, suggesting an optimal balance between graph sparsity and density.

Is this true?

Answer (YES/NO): NO